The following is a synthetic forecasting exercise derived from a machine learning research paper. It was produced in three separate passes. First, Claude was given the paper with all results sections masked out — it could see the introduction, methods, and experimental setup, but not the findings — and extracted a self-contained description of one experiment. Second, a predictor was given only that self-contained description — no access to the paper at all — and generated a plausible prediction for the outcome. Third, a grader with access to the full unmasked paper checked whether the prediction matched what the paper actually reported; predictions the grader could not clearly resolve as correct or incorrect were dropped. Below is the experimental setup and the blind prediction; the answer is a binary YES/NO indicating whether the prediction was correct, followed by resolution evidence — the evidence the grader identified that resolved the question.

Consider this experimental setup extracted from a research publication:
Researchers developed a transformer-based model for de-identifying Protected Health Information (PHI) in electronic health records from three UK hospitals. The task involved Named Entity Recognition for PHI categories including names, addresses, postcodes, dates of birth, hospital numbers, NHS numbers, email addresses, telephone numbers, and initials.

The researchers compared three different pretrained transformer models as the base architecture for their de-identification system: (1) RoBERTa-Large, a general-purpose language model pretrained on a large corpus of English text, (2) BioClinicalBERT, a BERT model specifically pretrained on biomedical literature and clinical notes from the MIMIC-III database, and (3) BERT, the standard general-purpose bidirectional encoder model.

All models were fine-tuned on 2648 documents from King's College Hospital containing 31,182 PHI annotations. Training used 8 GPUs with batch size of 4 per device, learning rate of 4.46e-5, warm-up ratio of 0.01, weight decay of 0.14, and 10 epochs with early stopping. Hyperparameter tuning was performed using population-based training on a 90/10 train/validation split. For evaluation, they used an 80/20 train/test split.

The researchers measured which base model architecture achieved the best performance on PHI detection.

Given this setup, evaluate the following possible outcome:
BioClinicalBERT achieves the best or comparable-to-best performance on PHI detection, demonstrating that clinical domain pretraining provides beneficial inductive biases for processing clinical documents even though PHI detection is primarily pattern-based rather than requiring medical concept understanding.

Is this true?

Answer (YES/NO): NO